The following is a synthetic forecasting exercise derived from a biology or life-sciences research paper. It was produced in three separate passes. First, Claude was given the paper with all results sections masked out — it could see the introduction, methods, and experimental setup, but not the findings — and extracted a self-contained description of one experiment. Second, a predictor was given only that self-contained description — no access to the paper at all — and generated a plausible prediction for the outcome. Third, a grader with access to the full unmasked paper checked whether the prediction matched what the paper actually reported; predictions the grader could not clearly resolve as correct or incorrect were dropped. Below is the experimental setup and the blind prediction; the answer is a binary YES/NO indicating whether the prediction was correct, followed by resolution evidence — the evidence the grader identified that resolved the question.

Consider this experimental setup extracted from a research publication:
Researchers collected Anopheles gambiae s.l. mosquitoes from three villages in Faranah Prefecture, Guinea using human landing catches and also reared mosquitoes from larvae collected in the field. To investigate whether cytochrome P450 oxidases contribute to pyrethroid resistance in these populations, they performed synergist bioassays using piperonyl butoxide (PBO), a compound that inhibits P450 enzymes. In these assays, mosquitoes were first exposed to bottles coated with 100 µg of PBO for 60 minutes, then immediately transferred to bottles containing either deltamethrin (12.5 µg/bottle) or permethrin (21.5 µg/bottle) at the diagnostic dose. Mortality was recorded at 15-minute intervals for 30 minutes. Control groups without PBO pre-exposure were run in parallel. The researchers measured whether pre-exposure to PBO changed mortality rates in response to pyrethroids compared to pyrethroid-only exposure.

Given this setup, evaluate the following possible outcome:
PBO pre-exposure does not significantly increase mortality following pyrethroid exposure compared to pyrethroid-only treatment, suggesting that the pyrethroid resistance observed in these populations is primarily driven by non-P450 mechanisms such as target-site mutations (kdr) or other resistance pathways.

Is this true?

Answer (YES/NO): NO